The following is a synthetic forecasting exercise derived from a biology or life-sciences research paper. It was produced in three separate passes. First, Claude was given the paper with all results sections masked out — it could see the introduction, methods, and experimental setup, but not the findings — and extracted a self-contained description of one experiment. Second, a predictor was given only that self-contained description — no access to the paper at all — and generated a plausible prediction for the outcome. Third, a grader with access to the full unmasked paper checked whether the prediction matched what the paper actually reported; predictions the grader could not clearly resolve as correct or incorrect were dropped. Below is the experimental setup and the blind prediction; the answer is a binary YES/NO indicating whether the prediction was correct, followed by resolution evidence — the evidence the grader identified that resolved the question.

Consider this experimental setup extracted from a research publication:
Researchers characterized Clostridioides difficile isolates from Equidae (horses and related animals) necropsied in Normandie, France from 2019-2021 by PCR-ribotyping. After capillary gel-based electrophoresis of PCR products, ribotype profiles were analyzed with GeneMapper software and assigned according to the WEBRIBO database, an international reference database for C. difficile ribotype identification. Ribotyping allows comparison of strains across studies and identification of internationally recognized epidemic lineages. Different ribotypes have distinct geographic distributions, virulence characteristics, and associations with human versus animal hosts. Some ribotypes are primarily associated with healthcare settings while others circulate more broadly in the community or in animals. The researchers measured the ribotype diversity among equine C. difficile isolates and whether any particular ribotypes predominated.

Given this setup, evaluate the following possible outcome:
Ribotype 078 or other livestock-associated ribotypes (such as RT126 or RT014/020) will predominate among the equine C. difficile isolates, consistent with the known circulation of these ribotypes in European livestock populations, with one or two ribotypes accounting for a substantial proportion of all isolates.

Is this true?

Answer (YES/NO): NO